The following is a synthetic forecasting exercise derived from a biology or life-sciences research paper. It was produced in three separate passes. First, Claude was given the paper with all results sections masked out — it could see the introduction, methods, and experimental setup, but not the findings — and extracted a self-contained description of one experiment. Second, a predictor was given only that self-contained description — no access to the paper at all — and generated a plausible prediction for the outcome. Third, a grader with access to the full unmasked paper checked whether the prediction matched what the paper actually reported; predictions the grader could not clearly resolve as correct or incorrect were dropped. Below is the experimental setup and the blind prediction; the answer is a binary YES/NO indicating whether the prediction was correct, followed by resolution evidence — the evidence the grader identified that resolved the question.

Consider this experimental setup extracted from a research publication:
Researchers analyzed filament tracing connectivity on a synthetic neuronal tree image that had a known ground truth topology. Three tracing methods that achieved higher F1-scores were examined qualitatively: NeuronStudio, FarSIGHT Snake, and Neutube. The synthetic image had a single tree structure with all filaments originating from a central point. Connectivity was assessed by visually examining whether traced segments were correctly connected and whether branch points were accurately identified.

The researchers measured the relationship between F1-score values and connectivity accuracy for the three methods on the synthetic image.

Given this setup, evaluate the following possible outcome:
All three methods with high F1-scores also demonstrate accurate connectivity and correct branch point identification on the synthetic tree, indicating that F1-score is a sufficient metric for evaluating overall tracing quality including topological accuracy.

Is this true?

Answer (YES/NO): NO